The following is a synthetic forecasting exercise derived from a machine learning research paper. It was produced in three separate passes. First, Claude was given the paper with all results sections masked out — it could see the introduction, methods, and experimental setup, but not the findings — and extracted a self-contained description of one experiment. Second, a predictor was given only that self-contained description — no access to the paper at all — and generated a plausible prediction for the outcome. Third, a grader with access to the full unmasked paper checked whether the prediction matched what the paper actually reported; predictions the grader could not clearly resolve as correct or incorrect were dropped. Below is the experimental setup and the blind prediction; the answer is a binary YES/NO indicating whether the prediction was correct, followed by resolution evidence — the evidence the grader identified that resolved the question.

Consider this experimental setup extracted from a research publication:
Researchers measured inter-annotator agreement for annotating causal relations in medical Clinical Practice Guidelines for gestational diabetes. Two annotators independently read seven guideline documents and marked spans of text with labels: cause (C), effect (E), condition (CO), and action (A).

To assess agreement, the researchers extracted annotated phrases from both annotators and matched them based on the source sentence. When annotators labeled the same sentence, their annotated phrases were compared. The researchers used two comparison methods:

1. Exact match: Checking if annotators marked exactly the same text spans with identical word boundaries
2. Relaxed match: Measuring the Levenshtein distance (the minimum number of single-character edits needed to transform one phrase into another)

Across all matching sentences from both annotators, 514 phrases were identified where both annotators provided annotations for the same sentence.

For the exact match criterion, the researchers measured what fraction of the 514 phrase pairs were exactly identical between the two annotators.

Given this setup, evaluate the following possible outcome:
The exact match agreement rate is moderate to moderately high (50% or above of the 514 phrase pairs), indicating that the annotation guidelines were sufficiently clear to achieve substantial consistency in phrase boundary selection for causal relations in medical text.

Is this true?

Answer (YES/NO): NO